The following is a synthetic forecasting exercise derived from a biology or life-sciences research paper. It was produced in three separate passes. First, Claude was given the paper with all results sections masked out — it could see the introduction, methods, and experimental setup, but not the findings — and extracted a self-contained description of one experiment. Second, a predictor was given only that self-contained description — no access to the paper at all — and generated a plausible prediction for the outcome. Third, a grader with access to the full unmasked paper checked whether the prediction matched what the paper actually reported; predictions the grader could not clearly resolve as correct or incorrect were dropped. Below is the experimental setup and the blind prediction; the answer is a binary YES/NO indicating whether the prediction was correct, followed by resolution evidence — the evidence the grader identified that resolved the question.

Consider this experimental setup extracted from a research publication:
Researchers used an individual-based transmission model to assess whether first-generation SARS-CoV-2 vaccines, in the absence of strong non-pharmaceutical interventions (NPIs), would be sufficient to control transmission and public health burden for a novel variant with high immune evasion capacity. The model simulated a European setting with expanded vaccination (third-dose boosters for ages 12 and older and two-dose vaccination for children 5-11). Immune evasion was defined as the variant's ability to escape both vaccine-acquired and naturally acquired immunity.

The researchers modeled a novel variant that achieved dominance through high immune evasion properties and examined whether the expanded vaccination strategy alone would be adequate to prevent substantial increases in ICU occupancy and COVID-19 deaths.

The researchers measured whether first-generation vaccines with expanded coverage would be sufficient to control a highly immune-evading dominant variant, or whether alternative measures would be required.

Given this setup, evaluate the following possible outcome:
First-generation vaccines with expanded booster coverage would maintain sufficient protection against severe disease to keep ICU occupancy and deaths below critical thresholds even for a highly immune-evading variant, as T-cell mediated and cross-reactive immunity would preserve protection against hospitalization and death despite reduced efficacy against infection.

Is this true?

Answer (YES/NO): NO